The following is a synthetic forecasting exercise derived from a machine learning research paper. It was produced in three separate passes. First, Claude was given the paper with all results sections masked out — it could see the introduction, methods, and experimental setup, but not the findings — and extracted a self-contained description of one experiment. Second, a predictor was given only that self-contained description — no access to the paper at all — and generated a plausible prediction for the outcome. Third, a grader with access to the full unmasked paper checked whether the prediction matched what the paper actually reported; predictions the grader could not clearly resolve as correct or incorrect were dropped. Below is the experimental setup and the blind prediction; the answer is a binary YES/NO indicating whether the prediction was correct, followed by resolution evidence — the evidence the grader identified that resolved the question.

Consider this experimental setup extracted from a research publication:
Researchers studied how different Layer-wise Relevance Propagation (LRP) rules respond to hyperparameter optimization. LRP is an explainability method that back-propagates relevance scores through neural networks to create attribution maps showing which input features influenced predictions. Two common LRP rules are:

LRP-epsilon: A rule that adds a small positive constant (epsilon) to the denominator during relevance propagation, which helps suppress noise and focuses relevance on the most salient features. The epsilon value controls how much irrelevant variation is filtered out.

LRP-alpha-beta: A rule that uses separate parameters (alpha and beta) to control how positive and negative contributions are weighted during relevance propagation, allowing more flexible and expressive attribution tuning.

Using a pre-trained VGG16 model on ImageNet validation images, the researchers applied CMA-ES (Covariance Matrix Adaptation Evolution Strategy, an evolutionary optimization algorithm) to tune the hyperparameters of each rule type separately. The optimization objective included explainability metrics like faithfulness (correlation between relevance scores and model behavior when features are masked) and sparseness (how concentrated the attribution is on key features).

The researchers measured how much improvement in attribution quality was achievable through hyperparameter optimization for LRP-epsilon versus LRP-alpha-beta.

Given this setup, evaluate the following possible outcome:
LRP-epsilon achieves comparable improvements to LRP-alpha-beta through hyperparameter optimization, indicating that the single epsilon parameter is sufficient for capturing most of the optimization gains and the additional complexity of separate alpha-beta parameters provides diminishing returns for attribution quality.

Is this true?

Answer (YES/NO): NO